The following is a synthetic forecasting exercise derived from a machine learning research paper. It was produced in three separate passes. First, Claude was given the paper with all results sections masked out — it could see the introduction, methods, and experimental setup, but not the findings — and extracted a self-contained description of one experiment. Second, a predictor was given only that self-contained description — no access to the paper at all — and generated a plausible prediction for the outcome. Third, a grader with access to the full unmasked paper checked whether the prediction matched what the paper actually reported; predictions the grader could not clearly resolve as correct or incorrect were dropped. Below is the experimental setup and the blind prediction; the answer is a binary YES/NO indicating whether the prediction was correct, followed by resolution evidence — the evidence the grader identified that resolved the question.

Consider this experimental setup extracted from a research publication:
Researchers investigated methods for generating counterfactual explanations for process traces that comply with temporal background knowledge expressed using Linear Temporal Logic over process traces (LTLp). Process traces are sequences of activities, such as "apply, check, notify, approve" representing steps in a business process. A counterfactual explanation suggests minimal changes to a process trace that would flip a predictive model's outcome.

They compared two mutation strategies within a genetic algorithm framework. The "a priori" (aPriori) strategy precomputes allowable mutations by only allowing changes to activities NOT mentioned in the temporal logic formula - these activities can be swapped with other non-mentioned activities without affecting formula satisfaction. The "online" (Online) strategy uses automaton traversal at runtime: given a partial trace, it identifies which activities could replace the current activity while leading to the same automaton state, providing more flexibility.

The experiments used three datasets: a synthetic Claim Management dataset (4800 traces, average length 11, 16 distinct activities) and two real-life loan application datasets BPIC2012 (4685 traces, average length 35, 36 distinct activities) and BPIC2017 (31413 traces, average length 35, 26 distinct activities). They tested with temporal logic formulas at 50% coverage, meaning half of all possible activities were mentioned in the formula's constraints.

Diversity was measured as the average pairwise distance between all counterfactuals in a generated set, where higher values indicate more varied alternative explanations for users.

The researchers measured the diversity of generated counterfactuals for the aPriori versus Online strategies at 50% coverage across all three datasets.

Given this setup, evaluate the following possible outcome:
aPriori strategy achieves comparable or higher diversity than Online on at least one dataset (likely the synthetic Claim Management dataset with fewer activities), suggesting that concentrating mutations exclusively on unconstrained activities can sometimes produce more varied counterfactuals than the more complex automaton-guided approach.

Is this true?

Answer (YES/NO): NO